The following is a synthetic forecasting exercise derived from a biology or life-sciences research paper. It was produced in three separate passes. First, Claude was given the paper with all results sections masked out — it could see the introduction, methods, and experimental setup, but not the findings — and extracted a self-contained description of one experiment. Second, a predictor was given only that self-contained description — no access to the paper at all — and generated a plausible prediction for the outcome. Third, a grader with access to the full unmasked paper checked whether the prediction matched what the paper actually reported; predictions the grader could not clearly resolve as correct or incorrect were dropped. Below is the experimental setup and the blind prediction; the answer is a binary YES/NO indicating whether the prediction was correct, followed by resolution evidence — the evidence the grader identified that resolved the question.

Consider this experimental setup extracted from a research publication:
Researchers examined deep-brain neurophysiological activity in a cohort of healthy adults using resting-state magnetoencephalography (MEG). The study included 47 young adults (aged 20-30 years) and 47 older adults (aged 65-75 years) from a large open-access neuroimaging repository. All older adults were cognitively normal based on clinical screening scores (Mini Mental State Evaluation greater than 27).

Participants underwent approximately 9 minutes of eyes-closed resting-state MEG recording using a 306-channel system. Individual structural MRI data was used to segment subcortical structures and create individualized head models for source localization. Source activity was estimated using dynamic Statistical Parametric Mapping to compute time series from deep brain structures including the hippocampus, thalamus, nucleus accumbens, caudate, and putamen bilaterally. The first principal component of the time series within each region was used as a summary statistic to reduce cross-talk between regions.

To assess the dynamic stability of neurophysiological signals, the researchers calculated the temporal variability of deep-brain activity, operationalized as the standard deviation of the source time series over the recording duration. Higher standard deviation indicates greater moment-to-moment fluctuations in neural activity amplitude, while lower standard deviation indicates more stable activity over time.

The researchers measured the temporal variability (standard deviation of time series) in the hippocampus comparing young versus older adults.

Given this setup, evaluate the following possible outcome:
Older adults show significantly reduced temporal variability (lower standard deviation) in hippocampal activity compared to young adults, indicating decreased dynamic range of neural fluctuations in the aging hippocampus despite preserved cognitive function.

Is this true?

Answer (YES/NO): NO